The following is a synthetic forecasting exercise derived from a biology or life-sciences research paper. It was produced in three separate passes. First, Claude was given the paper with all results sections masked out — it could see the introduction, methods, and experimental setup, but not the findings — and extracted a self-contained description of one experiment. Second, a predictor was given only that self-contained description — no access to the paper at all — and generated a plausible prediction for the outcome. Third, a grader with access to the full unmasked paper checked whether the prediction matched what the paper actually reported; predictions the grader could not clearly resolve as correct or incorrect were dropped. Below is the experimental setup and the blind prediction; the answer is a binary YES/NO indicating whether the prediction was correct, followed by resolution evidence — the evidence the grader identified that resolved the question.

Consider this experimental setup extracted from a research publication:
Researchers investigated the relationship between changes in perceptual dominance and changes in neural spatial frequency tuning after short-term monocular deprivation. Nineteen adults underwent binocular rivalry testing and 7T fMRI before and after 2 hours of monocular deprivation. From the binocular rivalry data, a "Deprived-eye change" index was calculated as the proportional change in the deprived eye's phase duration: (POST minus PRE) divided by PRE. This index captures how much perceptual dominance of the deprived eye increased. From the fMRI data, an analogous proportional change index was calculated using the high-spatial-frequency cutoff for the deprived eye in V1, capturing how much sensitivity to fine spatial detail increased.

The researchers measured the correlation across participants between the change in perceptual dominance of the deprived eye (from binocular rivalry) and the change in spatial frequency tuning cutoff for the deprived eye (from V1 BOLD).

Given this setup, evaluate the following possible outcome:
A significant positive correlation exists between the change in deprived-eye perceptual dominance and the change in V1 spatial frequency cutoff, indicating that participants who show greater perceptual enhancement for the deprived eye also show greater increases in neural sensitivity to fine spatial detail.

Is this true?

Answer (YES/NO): YES